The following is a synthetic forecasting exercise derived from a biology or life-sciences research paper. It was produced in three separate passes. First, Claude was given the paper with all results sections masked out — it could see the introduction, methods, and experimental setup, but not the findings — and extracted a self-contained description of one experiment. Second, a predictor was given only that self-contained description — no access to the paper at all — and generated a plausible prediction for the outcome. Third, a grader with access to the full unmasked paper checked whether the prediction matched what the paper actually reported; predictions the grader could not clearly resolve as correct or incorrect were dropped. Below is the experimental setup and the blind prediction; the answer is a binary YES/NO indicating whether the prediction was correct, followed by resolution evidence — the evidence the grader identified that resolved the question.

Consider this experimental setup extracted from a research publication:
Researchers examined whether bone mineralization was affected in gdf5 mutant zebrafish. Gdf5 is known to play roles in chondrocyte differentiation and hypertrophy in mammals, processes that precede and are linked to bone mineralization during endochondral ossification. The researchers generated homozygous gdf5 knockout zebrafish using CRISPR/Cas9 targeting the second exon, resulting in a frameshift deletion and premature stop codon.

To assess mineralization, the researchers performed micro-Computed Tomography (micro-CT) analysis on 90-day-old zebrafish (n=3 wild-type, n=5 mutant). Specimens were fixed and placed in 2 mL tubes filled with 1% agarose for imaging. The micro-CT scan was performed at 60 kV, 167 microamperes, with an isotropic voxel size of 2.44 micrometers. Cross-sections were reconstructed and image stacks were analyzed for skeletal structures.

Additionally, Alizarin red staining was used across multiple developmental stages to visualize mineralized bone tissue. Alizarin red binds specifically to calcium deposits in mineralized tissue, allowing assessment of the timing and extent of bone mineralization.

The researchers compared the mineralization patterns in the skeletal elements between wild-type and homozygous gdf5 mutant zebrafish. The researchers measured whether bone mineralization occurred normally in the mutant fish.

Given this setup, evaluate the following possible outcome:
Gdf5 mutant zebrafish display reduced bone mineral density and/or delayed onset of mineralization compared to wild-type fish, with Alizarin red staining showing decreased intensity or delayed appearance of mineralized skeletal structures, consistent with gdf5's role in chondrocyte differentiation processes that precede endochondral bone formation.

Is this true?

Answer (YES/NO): NO